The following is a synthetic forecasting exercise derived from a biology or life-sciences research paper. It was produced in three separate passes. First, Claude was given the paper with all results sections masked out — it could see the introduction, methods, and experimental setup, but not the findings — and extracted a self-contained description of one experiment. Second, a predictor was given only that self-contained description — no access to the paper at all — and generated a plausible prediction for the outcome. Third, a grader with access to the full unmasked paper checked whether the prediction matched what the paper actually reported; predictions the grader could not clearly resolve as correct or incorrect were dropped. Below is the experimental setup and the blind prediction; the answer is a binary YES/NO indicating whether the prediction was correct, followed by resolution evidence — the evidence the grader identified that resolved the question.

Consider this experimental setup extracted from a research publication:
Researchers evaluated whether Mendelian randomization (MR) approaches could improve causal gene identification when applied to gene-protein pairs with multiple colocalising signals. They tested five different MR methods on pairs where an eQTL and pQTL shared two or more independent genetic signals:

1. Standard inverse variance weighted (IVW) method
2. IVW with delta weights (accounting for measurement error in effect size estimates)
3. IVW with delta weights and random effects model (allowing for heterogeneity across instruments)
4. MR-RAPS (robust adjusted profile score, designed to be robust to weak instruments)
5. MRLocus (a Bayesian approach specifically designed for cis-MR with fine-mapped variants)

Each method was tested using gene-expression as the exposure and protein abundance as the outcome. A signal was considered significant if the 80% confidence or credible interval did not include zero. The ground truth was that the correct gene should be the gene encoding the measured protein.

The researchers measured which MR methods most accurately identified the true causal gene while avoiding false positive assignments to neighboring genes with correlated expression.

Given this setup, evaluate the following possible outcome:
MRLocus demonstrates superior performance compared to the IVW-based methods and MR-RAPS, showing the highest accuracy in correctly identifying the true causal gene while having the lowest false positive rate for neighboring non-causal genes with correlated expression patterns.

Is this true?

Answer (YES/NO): NO